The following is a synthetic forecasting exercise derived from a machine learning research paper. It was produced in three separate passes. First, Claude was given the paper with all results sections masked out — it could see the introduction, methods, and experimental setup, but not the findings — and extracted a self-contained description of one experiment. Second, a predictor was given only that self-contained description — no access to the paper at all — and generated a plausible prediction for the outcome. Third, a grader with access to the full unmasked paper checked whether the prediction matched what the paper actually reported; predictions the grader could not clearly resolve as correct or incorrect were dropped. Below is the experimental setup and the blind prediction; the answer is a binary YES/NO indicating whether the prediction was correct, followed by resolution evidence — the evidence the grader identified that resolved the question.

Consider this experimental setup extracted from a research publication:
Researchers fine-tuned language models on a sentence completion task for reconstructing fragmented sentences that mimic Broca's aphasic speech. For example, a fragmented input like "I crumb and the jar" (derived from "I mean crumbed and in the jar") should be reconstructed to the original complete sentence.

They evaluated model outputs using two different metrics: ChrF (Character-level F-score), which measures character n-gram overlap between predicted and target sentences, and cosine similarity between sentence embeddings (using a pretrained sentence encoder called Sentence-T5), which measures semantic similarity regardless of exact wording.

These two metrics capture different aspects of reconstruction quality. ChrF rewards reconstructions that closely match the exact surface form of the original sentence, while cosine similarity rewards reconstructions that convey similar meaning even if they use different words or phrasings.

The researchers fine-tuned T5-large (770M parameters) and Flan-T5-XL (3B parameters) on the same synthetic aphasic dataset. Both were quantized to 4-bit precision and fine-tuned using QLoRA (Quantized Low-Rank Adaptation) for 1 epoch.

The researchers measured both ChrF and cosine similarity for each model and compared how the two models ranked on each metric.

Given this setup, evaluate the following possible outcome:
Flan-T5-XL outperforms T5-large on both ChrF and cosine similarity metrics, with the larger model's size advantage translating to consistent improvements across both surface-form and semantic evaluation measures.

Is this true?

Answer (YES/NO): NO